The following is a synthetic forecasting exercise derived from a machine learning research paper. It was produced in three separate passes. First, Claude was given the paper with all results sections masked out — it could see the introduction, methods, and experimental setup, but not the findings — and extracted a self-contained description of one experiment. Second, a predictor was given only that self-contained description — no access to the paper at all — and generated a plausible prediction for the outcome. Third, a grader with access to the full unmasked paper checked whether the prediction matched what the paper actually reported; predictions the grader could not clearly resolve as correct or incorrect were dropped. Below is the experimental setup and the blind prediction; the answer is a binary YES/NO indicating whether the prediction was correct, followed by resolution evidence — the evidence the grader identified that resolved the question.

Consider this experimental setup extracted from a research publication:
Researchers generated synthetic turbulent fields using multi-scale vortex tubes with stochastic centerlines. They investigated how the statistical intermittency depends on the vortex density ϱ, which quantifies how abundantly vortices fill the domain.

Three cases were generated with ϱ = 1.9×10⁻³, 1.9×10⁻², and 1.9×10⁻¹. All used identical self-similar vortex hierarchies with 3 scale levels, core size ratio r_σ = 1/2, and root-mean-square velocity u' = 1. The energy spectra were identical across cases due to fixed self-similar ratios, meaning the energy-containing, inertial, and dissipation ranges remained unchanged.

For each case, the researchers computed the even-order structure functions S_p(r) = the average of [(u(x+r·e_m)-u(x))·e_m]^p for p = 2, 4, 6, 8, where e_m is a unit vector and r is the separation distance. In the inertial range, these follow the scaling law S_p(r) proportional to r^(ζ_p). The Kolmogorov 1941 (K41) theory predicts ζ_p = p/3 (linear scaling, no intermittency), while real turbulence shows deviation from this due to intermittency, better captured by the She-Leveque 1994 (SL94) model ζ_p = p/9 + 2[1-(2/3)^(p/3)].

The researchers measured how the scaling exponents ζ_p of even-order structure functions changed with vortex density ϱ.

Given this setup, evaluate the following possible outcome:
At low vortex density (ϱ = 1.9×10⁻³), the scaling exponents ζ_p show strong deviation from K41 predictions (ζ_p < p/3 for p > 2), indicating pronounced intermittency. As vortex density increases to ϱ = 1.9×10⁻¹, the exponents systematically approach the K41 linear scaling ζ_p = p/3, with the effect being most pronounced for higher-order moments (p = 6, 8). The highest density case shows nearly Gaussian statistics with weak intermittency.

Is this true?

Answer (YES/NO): YES